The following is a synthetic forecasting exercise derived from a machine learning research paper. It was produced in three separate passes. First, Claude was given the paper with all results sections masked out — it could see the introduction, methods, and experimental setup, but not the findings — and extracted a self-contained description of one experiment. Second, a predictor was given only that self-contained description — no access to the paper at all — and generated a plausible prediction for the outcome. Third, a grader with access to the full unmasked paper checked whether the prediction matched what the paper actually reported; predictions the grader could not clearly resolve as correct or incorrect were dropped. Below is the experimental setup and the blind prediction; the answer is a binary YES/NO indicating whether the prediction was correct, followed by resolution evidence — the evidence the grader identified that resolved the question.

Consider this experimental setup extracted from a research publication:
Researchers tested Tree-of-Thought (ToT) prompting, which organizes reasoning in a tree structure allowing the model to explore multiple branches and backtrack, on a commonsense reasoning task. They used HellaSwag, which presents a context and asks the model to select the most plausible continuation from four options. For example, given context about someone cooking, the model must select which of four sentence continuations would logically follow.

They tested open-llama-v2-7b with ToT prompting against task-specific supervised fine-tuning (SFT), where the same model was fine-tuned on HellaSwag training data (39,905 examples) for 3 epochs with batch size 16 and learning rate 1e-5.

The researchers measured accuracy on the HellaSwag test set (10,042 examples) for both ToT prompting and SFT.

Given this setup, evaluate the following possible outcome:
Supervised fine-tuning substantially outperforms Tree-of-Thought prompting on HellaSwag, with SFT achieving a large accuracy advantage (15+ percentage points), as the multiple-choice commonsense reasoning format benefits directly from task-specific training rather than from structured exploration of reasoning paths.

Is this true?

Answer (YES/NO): YES